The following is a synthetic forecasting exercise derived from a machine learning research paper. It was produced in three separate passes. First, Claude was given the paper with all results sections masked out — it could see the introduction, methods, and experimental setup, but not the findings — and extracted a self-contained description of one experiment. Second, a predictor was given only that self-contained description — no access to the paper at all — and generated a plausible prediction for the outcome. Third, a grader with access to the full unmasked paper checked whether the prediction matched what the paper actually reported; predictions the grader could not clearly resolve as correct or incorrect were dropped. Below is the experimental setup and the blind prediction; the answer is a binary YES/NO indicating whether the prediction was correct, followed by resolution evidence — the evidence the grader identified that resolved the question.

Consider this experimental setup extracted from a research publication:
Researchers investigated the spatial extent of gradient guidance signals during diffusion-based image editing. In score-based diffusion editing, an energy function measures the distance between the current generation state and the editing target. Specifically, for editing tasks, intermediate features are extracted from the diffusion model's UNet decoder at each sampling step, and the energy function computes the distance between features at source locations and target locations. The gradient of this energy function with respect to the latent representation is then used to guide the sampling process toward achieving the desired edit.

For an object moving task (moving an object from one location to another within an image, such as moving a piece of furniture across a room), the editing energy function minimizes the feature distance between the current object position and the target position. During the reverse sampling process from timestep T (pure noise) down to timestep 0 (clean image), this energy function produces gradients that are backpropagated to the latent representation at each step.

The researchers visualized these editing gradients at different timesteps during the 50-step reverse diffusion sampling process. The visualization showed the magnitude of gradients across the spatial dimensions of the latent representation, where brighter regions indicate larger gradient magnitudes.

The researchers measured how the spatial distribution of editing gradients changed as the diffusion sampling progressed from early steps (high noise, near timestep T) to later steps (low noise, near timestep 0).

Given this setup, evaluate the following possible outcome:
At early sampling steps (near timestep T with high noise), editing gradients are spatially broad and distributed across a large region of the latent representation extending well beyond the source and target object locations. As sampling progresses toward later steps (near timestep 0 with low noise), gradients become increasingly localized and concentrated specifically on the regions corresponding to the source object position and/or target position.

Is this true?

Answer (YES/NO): YES